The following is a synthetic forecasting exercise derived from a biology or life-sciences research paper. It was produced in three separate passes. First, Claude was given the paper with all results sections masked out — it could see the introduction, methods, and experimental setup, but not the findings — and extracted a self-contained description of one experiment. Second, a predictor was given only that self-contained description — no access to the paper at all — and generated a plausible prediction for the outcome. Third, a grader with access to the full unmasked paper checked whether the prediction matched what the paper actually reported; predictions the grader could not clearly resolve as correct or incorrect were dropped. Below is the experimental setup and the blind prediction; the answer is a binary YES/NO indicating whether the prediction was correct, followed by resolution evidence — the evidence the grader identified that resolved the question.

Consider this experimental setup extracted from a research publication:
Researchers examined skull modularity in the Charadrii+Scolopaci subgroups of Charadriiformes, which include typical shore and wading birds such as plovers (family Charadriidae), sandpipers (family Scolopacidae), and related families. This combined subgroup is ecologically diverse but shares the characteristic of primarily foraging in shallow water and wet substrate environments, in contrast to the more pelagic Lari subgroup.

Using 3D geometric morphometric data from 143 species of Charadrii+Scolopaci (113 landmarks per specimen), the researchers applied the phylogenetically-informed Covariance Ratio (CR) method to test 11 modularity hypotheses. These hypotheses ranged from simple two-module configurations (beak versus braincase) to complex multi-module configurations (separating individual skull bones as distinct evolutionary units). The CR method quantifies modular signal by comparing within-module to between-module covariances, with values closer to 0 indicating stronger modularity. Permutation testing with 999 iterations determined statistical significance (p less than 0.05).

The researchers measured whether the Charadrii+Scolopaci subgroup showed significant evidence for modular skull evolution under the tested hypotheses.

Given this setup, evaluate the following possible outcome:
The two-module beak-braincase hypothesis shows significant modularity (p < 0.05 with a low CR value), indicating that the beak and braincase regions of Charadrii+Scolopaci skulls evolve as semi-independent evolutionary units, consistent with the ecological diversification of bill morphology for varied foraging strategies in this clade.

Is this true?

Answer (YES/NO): NO